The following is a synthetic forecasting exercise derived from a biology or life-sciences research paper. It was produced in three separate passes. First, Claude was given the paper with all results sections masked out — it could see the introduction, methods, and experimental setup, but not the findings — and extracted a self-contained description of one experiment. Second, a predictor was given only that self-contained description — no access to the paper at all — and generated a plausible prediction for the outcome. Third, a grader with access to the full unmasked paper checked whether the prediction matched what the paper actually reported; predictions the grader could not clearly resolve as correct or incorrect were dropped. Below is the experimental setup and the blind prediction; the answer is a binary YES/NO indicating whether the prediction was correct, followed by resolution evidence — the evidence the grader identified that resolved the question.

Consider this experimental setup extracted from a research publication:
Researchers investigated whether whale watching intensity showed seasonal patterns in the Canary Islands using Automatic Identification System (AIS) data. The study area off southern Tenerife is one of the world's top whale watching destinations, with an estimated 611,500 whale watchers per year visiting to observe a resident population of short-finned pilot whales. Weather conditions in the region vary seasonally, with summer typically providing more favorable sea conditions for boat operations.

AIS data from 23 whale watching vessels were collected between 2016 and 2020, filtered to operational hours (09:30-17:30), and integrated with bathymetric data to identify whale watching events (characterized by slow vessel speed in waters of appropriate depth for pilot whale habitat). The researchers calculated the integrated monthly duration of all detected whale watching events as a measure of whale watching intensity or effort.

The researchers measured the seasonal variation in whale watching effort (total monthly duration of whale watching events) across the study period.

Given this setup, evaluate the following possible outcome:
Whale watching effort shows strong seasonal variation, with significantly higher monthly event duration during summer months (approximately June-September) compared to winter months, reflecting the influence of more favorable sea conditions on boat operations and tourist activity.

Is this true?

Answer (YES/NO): YES